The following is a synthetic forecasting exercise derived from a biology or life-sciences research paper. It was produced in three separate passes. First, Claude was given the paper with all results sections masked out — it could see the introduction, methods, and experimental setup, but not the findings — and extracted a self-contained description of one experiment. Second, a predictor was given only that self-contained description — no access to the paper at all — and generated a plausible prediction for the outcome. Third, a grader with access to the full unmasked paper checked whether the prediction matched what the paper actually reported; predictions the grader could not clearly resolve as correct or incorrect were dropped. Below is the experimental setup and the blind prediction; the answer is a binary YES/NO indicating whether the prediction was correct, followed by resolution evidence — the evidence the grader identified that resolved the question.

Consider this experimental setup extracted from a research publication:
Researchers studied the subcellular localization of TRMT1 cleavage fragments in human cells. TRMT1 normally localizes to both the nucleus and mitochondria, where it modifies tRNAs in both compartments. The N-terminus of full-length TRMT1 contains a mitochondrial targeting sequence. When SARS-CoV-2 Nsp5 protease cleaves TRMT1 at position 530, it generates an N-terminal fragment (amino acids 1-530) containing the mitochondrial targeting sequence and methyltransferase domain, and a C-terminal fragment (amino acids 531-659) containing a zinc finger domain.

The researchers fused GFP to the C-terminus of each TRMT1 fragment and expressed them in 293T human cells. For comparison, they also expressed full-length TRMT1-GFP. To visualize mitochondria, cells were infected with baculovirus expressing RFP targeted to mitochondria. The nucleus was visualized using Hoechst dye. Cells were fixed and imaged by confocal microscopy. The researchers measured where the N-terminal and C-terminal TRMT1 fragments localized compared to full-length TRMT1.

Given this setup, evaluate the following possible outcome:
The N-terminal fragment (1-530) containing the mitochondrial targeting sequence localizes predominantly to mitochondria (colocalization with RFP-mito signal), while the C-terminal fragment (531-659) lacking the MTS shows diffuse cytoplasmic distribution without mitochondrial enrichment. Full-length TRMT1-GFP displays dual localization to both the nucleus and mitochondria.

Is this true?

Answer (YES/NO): NO